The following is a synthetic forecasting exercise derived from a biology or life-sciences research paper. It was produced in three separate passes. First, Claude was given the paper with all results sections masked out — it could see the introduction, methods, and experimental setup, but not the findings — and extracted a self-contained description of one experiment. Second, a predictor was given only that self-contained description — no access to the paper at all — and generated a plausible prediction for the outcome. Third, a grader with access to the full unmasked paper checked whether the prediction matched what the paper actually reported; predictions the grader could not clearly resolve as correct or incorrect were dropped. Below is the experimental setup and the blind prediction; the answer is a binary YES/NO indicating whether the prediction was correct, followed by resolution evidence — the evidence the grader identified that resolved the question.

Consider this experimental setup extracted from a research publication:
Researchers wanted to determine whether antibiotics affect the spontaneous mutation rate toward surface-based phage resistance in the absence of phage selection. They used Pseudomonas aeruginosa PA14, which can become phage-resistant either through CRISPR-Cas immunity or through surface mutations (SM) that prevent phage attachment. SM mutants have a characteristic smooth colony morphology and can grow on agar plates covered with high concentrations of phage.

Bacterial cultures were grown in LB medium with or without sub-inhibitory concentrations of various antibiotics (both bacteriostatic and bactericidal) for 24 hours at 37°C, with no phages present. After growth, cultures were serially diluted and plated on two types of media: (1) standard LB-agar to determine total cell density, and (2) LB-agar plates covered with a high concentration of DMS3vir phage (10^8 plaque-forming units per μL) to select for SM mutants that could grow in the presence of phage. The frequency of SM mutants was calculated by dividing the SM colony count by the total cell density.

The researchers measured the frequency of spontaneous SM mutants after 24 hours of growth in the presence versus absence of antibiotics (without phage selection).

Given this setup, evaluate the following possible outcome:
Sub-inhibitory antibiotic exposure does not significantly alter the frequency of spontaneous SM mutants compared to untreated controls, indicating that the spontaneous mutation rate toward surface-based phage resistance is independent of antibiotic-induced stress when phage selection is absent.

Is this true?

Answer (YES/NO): NO